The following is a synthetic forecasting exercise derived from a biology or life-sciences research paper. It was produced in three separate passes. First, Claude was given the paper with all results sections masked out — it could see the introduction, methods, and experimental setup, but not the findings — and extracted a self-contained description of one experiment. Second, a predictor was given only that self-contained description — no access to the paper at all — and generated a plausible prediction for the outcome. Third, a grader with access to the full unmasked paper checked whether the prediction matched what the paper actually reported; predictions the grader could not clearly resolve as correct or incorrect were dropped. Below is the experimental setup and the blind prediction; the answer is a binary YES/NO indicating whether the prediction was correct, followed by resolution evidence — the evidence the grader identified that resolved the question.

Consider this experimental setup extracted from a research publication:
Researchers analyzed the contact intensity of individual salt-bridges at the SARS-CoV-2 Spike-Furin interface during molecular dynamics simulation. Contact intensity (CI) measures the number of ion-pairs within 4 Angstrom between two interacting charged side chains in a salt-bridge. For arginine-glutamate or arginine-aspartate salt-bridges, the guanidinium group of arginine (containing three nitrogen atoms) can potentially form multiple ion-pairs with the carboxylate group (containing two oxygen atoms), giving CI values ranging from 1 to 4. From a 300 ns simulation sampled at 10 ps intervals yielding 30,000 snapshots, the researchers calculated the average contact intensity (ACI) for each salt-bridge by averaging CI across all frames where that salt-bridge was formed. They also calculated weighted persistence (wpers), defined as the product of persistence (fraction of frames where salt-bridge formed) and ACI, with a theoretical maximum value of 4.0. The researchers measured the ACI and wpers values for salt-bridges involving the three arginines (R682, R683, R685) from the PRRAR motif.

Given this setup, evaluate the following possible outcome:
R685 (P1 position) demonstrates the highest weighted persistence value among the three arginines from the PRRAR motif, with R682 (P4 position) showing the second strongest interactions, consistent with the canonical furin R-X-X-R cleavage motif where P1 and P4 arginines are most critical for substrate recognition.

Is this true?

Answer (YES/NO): NO